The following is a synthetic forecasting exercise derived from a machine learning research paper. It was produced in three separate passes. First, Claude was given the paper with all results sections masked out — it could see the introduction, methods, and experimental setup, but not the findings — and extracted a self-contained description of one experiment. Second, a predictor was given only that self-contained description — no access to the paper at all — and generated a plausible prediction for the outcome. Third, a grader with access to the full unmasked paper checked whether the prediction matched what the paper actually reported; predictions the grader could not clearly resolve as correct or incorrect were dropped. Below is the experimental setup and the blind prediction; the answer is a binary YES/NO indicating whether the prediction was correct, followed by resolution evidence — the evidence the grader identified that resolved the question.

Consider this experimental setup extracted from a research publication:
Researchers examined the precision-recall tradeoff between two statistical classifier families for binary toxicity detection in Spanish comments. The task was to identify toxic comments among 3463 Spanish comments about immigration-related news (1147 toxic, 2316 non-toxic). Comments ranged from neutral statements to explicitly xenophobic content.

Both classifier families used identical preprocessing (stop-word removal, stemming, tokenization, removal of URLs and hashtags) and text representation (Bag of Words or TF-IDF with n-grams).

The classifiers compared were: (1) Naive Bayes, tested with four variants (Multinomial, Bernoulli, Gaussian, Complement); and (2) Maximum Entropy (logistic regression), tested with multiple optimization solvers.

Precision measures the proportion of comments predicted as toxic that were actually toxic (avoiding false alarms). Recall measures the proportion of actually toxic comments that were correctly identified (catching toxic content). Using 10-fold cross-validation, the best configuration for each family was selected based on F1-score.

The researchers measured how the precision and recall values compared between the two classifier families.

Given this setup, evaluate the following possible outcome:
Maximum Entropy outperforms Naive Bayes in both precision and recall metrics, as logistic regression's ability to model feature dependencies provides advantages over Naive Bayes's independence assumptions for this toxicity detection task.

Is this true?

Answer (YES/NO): NO